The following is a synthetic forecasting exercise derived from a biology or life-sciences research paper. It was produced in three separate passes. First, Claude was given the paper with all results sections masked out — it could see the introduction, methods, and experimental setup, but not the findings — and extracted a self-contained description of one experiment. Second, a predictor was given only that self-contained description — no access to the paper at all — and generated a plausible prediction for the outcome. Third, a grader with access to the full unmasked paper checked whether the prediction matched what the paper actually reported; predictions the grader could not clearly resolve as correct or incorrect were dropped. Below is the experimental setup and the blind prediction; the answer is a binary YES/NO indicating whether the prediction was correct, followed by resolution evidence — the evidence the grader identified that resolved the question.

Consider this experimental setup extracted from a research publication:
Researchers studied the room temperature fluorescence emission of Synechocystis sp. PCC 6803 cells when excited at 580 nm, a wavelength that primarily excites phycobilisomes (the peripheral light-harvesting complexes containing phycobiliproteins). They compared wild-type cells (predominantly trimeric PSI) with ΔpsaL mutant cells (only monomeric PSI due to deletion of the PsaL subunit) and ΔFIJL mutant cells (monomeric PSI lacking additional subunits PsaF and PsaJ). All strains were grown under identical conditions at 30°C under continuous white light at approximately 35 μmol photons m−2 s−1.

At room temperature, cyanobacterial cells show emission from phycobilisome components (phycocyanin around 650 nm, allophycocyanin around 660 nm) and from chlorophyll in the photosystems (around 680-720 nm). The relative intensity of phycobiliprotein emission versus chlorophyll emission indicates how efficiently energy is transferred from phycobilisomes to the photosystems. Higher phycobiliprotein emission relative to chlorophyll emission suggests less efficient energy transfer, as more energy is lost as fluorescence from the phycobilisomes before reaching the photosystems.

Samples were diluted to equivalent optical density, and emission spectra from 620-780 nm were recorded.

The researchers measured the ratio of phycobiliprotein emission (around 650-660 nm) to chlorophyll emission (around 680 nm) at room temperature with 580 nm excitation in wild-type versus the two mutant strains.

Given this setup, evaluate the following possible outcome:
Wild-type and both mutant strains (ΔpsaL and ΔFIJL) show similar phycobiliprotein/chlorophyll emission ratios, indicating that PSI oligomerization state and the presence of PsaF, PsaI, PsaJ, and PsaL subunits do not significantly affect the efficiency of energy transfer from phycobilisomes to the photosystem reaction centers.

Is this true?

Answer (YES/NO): NO